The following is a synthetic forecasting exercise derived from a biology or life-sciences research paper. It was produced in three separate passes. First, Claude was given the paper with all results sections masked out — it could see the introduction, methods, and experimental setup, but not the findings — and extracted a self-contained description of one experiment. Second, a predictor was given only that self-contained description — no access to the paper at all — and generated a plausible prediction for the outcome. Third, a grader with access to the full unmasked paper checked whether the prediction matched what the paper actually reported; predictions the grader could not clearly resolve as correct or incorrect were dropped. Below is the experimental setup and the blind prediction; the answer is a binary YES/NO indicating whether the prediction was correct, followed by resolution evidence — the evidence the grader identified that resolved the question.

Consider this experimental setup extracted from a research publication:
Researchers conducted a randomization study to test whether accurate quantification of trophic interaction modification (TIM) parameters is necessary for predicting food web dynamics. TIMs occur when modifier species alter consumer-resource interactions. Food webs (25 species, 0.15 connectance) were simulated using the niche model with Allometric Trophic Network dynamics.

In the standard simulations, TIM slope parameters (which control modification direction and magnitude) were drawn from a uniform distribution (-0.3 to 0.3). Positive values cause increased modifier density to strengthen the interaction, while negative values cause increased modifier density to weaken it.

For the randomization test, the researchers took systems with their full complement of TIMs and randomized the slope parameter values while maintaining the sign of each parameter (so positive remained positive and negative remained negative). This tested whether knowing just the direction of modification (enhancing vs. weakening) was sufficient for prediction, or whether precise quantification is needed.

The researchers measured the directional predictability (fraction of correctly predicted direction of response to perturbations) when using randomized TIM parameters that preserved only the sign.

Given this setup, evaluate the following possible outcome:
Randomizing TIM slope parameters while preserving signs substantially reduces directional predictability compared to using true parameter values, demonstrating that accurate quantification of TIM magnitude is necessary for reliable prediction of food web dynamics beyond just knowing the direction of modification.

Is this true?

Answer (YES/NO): YES